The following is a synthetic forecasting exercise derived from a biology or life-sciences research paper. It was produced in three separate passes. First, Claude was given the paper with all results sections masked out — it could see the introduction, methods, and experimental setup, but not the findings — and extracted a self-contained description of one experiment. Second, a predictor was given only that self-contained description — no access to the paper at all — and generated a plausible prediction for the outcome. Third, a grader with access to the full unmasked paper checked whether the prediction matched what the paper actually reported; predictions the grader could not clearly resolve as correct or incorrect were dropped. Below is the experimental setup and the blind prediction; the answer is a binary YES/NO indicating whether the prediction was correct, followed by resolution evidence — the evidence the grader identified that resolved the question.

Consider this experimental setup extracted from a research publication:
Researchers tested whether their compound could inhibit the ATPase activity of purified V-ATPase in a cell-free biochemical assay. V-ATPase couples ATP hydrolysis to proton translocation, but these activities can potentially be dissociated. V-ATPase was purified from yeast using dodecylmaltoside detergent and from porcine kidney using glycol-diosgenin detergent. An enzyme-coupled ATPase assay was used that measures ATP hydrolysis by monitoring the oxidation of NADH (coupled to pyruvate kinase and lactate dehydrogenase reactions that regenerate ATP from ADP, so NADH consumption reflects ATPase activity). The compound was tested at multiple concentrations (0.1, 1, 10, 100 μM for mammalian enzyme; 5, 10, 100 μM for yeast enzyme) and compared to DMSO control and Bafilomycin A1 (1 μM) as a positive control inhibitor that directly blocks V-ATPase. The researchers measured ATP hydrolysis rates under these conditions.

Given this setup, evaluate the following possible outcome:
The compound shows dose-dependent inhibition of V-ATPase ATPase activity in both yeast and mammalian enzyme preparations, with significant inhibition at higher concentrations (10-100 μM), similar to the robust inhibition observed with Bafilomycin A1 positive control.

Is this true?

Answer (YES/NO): NO